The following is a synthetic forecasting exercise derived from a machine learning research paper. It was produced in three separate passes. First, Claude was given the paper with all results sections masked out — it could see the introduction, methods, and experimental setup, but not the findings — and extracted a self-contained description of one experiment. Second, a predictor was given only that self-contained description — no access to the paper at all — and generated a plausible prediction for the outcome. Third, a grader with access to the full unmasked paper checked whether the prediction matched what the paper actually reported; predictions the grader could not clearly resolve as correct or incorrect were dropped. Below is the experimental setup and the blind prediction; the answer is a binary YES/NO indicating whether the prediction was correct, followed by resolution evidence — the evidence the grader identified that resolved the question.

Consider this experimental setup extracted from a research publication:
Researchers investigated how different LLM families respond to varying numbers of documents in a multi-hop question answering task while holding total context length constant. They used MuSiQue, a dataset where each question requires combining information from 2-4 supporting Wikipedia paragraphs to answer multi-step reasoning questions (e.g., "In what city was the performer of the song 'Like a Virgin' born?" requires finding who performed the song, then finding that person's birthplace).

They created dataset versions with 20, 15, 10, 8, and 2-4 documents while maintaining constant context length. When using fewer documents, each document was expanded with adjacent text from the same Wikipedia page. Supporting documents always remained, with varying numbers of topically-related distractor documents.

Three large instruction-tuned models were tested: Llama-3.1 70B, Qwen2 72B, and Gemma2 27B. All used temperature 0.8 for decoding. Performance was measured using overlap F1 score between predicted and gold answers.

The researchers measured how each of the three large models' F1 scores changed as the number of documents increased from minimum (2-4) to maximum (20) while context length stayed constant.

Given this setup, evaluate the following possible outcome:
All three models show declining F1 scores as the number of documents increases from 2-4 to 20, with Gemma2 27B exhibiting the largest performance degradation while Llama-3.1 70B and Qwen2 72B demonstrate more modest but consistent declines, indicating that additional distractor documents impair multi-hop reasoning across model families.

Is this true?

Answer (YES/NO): NO